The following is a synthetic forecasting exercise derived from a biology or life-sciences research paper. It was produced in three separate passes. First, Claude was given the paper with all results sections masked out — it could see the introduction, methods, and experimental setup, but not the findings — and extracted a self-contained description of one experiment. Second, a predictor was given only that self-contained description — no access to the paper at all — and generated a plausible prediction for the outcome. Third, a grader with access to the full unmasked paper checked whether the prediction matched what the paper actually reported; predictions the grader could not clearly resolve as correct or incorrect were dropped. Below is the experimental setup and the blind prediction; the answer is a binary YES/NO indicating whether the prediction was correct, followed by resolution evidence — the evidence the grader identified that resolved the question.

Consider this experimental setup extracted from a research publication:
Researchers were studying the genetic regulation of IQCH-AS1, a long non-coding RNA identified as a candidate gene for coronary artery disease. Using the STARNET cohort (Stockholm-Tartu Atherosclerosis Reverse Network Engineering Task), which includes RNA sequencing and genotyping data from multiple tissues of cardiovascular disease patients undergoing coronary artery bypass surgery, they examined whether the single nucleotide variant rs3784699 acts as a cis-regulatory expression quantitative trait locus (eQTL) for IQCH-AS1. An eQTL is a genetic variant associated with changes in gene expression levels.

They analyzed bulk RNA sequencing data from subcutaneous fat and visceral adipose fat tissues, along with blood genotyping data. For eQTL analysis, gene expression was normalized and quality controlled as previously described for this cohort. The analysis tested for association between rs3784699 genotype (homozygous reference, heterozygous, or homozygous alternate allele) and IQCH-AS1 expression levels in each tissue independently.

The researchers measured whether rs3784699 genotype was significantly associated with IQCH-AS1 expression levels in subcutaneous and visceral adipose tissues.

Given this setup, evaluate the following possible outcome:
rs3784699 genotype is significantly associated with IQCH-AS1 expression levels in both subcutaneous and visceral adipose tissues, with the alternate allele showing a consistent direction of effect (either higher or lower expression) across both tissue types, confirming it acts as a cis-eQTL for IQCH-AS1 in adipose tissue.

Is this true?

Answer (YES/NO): YES